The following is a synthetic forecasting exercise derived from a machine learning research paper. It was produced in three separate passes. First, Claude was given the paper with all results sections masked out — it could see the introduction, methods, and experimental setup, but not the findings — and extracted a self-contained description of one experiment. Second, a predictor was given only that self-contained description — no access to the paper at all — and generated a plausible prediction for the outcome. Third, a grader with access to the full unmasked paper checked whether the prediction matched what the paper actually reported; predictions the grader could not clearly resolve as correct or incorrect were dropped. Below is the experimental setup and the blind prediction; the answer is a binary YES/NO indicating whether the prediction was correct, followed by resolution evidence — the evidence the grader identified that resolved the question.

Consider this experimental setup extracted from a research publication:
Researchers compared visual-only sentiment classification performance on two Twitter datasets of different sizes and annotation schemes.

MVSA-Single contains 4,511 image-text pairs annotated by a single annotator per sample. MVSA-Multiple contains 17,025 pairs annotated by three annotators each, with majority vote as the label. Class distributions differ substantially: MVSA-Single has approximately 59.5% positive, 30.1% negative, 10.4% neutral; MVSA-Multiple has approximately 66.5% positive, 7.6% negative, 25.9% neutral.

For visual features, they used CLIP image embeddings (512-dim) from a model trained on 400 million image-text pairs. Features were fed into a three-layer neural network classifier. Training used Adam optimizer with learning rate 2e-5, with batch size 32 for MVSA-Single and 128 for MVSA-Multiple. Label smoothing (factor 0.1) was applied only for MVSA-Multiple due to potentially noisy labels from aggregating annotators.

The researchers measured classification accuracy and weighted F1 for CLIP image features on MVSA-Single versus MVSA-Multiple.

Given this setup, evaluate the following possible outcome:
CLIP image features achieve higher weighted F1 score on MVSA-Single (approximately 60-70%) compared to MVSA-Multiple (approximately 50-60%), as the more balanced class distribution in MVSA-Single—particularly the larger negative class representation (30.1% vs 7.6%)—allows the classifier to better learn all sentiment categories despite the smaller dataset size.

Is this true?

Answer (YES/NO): YES